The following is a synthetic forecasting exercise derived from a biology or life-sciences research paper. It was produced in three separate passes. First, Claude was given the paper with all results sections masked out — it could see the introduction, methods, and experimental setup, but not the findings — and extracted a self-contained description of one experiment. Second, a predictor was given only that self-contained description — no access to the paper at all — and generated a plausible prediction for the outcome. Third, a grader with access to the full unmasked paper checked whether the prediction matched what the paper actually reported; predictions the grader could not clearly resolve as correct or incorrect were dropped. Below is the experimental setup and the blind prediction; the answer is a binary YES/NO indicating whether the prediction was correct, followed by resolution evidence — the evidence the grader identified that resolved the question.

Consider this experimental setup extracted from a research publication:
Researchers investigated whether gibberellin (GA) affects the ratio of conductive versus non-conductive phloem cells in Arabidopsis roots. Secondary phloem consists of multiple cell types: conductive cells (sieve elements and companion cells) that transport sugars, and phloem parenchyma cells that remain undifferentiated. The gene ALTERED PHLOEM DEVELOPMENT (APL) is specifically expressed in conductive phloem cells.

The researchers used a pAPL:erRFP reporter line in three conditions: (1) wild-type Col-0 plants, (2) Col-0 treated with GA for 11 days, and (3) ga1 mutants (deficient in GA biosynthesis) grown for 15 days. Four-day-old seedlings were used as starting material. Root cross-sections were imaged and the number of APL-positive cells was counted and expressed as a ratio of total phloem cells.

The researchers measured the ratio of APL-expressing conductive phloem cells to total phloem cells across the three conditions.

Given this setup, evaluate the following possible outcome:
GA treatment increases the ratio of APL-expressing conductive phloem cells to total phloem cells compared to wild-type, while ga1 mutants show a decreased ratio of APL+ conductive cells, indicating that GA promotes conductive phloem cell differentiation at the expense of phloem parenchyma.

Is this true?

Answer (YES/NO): YES